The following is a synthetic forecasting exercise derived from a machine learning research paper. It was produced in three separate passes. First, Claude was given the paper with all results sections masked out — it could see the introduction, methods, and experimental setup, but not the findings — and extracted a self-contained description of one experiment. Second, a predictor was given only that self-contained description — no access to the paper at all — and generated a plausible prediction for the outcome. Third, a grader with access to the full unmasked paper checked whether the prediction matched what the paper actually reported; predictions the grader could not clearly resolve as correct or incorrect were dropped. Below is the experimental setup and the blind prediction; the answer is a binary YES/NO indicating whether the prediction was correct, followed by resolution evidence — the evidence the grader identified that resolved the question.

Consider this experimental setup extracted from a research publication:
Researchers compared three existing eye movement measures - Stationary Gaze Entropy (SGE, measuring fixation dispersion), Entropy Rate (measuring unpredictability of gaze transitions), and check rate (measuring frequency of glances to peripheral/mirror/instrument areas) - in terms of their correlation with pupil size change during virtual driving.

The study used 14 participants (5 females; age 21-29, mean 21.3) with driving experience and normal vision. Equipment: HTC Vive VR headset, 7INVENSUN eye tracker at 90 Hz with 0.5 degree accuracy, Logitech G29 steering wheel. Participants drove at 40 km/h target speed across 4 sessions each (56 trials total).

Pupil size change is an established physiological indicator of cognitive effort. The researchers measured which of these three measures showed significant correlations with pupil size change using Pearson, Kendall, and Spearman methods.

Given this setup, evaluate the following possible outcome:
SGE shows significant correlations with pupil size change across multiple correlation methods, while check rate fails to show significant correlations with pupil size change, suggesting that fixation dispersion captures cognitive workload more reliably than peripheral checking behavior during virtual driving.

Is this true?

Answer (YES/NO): NO